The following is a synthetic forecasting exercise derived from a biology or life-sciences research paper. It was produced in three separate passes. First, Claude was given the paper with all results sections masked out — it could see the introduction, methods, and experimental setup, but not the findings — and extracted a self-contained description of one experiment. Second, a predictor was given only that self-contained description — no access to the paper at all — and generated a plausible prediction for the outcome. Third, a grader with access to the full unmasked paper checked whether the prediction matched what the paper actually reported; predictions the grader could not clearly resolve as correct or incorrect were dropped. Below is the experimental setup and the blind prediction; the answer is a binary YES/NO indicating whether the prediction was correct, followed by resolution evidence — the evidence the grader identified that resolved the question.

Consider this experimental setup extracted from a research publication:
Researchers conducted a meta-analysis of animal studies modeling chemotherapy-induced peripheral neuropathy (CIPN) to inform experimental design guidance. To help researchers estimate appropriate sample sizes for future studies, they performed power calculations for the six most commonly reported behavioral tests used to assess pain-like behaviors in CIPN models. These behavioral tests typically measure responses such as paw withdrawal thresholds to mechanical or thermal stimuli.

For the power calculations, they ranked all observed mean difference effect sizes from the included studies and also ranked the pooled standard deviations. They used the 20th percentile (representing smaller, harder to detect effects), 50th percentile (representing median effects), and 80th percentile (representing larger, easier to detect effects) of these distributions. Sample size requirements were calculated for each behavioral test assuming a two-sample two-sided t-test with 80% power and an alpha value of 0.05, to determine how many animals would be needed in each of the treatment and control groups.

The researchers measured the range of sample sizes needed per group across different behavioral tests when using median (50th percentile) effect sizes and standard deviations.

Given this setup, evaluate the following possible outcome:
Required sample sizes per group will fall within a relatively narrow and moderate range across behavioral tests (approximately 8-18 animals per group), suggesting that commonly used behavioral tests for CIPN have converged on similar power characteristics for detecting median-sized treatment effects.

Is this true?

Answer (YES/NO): NO